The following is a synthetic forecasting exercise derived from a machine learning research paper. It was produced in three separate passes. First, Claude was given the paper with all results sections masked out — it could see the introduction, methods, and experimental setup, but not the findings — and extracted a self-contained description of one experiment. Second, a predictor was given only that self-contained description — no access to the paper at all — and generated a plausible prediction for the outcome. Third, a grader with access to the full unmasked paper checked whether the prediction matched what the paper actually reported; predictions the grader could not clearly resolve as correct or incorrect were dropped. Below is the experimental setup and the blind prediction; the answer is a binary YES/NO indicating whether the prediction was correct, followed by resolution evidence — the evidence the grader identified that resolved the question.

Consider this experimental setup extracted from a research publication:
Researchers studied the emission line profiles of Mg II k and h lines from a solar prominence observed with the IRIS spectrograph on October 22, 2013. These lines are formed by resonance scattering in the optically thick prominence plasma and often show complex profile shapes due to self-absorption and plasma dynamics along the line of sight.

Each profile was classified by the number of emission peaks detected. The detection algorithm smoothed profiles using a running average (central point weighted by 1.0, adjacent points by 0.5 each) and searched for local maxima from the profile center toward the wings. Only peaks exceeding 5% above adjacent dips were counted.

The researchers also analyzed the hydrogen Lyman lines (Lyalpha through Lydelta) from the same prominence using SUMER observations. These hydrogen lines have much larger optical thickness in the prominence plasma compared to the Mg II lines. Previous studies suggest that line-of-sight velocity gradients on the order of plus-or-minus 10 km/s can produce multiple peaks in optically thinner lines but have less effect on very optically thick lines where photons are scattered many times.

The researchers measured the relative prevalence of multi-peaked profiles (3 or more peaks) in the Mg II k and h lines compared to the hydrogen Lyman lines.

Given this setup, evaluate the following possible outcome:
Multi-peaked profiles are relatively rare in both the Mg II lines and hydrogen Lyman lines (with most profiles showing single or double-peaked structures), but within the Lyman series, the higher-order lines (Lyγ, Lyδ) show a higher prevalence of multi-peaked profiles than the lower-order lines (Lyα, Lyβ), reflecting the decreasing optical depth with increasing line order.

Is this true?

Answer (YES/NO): NO